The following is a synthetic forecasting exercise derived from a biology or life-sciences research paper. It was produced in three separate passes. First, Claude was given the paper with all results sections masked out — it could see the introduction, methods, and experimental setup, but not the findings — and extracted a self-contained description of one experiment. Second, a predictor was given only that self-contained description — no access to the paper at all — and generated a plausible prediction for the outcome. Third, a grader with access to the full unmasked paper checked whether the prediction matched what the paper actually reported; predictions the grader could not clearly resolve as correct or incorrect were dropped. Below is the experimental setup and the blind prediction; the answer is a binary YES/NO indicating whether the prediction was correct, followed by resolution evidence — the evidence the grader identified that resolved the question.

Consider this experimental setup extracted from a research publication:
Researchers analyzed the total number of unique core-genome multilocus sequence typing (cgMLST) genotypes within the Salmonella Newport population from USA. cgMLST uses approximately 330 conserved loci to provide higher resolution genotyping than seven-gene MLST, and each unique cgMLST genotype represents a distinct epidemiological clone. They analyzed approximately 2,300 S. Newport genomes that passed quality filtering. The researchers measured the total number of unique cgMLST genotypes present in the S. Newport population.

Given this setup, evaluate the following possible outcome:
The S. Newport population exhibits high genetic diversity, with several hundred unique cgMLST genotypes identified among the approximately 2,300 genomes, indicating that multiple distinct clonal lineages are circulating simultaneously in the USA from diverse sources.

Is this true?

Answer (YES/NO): YES